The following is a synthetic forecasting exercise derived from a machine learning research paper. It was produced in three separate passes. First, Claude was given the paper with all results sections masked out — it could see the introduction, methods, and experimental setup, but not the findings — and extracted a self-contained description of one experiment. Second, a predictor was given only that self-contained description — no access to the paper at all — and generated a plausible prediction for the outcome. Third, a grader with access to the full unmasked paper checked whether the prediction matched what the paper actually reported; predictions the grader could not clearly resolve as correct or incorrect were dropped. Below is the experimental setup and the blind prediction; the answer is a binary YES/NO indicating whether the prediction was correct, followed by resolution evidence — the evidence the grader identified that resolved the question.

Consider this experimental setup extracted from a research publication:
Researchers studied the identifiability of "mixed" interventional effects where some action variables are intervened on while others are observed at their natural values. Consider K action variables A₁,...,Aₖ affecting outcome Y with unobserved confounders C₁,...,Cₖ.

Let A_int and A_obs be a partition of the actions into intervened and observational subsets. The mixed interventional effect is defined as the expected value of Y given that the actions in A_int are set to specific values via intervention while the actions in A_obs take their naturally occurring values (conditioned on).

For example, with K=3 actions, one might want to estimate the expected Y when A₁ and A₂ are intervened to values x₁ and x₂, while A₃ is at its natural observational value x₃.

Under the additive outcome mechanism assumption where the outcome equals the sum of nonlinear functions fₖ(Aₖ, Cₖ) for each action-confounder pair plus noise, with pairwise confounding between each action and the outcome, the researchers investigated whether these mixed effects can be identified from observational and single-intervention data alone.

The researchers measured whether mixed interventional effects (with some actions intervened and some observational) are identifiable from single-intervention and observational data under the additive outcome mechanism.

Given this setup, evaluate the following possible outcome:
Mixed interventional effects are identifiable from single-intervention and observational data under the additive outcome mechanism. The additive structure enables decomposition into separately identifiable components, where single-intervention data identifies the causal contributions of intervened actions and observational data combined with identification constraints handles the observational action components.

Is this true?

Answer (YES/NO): YES